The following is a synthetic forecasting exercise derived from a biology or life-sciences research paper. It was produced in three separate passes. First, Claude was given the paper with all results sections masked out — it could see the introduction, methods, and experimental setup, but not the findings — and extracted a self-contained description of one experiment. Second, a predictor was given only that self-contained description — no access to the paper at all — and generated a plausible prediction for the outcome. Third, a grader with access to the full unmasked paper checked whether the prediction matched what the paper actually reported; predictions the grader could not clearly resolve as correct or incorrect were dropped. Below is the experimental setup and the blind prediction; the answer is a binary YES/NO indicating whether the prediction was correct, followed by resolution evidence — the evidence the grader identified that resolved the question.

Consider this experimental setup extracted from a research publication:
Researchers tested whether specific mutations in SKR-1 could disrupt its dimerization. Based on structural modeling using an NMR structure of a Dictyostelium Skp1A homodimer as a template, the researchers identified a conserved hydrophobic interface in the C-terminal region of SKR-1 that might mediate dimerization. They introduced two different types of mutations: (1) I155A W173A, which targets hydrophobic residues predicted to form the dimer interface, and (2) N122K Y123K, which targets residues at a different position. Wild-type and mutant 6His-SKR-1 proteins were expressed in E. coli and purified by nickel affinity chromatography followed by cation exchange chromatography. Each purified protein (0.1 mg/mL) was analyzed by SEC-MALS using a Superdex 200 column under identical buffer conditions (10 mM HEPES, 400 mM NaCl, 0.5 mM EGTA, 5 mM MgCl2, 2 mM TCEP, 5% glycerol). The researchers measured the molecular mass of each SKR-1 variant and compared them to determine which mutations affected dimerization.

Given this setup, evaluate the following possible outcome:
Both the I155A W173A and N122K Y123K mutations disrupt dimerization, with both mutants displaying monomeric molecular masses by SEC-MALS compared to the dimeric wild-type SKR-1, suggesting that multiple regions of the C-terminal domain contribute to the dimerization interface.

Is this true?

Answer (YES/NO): NO